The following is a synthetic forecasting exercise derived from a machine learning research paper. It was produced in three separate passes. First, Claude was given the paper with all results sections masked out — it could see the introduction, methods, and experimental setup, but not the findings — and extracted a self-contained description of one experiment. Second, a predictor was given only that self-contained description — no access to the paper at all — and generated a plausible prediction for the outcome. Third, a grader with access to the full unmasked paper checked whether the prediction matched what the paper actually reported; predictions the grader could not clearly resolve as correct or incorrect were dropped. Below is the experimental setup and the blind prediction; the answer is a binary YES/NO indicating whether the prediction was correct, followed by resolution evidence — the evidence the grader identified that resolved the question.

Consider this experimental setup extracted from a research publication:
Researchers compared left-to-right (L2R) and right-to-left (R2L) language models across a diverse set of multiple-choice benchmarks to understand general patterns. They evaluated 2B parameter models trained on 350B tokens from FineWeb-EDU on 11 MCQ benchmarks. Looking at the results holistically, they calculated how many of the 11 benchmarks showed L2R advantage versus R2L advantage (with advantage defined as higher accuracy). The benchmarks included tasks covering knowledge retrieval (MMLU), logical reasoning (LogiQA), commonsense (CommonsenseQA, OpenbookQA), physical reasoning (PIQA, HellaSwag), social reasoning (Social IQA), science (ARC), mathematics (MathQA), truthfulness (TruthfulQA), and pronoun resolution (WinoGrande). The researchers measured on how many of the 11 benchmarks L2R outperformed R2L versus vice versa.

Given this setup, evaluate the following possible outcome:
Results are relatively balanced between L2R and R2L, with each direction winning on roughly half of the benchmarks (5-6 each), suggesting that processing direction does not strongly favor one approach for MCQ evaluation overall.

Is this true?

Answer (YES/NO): NO